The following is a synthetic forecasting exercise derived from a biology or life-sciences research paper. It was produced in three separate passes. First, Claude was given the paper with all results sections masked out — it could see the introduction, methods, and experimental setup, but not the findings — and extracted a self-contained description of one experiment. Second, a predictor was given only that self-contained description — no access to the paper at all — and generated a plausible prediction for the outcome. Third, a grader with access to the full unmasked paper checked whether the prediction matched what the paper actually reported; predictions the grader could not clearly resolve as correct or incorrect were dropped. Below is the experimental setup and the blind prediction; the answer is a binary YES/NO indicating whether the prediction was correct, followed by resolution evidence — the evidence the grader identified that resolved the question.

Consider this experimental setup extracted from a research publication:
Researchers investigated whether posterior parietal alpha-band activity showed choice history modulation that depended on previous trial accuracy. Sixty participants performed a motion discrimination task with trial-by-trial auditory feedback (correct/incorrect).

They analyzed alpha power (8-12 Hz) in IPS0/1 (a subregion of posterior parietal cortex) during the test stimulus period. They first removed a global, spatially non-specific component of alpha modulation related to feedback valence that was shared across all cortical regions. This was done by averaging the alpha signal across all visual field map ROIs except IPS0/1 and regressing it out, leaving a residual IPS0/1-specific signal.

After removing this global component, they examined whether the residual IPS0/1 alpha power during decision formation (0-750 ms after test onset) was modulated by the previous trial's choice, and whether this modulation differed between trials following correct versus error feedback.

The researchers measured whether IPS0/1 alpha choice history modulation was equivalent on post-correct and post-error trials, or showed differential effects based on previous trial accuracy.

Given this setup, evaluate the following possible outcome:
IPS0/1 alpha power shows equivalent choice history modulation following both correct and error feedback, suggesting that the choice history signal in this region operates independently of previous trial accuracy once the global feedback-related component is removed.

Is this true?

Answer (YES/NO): NO